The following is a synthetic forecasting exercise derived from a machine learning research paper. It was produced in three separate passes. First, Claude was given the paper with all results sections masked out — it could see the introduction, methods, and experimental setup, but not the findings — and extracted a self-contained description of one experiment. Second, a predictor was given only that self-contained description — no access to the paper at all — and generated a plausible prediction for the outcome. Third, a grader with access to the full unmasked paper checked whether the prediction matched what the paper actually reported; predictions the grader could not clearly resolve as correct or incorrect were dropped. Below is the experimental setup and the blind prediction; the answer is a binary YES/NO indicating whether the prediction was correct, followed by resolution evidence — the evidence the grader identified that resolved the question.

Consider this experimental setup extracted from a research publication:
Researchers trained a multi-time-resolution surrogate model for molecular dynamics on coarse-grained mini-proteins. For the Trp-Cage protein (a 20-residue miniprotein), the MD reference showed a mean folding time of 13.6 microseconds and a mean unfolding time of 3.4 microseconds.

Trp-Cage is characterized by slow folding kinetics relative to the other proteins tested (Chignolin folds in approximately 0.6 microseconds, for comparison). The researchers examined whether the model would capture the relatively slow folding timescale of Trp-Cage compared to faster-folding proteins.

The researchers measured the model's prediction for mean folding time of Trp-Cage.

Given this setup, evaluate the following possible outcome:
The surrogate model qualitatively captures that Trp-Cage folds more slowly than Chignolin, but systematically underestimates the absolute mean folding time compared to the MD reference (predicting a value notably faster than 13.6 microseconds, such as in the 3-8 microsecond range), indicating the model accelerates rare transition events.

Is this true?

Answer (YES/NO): NO